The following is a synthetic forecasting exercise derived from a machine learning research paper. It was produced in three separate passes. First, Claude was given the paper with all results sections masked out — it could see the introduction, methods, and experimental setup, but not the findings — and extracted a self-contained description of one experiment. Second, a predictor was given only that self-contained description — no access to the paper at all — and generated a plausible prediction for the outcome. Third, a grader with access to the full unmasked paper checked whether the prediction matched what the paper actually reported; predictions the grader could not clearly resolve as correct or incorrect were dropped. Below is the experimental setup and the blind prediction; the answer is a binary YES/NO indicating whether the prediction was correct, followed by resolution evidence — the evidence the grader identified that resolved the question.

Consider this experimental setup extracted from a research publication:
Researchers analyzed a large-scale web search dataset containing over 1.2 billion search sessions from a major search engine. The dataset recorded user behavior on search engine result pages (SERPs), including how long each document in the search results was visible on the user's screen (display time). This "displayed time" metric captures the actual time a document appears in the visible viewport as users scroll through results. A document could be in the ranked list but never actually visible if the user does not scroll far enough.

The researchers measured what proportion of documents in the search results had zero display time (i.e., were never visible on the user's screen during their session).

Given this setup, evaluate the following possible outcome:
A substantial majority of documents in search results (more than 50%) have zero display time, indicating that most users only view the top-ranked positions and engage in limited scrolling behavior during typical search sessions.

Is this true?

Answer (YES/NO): YES